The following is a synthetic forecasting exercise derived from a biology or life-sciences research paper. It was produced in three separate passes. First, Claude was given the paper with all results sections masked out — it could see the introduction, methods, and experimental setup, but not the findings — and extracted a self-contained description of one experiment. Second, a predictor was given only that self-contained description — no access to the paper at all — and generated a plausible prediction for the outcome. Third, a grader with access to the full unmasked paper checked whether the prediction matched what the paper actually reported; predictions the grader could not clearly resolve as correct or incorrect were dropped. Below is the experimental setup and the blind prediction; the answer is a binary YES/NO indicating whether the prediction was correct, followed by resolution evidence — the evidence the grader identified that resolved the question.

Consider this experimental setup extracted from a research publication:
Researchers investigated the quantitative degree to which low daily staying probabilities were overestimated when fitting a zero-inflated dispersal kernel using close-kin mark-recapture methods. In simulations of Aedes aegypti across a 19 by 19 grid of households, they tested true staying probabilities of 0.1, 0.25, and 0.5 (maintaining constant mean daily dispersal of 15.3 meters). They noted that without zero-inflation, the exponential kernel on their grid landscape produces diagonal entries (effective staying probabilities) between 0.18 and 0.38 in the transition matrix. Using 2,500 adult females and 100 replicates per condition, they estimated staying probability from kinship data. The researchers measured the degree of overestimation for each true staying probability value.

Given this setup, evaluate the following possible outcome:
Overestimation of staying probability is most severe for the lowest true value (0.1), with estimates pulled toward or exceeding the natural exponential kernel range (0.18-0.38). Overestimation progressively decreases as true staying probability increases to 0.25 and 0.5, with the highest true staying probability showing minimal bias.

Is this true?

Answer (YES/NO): NO